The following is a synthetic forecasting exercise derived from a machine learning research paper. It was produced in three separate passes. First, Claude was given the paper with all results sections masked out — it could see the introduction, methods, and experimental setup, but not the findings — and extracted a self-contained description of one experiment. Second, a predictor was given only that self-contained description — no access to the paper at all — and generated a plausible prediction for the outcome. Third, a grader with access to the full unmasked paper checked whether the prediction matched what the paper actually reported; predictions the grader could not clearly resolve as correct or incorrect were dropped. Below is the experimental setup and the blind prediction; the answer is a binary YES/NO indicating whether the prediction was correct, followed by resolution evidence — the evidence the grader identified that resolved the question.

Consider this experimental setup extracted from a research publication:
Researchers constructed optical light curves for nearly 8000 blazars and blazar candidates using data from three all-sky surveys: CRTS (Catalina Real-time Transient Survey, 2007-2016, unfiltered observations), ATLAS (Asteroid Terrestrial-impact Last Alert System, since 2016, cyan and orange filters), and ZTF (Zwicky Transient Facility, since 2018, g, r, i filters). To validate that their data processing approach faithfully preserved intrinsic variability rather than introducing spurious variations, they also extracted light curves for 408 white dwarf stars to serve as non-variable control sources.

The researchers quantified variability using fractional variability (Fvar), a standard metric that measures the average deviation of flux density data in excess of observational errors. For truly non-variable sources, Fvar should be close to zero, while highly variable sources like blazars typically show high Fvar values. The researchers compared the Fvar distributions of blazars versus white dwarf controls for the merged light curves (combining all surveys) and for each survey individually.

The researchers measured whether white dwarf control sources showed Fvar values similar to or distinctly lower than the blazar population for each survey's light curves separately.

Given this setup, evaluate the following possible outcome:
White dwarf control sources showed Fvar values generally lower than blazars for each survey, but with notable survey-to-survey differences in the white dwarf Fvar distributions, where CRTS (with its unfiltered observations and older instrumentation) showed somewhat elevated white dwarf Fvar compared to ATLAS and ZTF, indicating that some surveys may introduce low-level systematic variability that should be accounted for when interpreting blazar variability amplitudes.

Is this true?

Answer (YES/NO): NO